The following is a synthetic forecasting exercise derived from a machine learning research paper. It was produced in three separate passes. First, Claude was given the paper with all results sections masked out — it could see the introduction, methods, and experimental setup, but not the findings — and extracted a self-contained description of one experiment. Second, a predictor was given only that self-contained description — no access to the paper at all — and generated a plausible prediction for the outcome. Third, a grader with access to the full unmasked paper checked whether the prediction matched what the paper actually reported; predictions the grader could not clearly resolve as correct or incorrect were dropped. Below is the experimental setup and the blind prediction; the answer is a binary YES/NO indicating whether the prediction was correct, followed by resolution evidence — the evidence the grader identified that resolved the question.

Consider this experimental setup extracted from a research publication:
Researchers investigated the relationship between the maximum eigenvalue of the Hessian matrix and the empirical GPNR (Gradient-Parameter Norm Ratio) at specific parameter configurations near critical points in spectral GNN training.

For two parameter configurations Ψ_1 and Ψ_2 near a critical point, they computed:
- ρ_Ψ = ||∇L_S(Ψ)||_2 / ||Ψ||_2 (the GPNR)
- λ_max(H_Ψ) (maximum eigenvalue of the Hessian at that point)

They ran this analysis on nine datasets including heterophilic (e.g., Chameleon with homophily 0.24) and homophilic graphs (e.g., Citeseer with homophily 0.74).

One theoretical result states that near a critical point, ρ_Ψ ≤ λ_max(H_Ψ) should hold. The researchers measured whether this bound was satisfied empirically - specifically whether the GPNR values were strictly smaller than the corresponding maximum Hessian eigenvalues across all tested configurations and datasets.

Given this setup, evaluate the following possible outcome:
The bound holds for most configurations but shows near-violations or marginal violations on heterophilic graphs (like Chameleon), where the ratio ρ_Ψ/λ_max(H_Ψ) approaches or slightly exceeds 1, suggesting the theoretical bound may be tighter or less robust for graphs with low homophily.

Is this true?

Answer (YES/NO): NO